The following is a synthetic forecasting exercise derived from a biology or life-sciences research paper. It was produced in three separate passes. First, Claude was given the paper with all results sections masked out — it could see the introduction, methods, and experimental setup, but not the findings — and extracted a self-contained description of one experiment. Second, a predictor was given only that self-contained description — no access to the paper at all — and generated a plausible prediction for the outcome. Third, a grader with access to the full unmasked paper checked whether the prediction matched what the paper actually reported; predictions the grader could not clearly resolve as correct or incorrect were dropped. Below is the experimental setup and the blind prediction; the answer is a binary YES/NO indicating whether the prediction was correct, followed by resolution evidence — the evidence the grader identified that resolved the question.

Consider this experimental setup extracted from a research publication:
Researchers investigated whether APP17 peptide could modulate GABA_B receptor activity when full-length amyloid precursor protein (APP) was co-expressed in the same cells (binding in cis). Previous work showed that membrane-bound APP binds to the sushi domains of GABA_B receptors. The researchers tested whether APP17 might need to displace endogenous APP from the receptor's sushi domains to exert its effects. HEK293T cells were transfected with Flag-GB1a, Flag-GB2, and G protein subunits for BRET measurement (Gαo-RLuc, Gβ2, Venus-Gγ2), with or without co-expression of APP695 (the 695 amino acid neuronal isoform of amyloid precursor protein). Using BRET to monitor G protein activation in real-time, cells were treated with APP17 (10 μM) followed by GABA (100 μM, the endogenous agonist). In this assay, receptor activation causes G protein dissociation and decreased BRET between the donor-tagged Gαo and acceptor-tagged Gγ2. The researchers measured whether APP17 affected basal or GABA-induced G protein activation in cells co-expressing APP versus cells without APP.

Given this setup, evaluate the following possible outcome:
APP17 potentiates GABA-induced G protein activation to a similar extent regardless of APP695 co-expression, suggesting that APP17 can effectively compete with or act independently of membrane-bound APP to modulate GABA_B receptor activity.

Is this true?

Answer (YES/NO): NO